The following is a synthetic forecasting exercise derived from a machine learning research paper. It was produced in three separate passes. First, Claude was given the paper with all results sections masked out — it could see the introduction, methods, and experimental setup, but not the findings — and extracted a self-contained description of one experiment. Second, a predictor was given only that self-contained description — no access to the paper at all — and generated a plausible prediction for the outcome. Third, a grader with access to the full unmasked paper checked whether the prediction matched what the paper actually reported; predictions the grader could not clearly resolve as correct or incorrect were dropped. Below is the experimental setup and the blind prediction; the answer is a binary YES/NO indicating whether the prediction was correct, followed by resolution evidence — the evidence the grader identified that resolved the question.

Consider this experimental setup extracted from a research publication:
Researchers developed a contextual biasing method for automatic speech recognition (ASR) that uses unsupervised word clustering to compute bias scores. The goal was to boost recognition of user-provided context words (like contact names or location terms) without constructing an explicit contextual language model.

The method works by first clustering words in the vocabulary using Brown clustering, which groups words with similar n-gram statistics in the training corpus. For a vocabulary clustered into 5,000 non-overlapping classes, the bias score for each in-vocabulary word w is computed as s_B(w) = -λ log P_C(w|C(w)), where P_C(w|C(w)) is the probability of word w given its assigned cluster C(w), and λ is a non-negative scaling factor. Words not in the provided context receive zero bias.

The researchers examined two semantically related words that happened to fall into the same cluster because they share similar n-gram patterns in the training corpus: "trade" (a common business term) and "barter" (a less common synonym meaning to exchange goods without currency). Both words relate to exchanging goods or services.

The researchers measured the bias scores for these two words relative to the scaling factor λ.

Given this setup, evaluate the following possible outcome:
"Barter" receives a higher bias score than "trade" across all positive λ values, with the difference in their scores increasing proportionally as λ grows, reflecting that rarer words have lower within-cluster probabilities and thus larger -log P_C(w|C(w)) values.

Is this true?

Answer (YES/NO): YES